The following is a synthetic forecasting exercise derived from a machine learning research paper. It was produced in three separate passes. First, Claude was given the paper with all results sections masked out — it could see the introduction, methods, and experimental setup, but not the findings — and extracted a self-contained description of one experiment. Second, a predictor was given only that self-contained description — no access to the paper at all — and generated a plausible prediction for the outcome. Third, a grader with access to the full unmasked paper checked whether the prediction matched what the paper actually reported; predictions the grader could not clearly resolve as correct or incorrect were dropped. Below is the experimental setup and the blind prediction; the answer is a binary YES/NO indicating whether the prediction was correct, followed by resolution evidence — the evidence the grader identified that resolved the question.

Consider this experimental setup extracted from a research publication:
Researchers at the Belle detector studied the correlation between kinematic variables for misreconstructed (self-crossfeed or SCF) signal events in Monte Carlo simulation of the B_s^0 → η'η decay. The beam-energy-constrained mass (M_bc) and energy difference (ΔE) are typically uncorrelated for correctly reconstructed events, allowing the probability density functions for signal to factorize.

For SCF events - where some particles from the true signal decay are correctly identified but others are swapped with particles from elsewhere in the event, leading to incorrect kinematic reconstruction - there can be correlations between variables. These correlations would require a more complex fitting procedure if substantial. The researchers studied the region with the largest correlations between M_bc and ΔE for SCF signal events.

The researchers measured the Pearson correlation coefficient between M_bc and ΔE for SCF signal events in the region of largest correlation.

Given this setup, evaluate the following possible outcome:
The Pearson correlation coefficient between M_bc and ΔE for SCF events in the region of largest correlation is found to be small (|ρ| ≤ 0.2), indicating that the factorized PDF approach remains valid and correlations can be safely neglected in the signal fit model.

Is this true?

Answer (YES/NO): NO